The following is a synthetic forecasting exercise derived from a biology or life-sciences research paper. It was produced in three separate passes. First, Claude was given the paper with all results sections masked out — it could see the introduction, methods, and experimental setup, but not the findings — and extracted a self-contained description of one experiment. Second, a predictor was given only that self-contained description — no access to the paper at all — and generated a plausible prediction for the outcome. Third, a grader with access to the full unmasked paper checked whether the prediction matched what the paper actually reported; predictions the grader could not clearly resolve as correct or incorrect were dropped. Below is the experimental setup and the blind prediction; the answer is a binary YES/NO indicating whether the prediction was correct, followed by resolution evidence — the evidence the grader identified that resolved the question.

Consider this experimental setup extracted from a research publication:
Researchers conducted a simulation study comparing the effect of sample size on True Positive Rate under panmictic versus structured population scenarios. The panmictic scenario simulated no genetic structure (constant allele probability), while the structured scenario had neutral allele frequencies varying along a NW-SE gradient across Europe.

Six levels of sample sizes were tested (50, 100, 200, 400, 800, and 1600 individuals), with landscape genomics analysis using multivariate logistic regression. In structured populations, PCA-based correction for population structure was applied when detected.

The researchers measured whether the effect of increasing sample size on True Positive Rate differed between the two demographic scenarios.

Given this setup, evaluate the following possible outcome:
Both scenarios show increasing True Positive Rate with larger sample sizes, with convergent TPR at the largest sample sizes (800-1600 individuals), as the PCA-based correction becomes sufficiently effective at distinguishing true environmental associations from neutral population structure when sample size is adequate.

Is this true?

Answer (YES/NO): NO